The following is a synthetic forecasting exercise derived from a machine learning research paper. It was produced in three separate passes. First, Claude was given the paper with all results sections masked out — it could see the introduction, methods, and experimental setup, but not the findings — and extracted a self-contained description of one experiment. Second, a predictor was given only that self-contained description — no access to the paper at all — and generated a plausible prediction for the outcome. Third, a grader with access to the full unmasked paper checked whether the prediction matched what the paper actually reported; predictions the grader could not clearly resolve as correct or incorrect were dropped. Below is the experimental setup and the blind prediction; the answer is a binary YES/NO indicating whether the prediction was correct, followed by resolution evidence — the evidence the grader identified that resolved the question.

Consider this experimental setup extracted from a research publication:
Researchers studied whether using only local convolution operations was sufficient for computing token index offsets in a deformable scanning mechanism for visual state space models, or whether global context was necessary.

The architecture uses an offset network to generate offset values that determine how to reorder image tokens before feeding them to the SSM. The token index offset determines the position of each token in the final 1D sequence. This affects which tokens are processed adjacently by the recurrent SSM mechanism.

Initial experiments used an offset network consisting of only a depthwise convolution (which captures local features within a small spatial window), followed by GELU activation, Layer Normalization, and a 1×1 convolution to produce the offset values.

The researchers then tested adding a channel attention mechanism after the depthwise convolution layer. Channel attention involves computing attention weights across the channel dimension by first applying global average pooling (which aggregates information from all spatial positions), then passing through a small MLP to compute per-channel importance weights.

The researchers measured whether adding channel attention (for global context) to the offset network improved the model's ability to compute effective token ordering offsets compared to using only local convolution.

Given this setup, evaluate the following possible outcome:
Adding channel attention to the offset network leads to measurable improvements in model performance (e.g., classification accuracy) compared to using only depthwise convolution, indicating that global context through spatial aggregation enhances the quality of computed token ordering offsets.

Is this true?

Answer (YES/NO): YES